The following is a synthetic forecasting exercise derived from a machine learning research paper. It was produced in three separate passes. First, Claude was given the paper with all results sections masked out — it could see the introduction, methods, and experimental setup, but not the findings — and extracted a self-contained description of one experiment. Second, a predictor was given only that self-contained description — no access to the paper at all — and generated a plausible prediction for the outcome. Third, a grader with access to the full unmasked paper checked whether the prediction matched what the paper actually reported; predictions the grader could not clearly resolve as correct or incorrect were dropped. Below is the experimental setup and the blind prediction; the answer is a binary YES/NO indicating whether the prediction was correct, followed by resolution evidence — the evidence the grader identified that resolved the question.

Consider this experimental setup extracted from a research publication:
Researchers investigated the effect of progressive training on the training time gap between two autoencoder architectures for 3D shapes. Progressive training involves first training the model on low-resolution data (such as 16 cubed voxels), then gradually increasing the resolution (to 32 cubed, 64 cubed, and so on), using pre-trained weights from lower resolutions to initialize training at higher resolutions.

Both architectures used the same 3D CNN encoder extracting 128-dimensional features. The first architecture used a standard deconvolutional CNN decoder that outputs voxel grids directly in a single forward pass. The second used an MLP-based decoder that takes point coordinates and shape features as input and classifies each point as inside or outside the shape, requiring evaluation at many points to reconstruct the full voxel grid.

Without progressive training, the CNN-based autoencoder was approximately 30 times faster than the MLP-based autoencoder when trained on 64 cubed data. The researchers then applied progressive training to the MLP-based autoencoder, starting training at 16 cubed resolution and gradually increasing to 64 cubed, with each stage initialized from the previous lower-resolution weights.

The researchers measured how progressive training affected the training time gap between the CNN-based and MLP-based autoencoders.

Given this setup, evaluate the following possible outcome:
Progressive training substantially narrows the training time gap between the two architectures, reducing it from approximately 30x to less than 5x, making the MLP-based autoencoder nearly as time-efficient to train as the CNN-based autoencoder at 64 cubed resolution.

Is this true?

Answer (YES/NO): NO